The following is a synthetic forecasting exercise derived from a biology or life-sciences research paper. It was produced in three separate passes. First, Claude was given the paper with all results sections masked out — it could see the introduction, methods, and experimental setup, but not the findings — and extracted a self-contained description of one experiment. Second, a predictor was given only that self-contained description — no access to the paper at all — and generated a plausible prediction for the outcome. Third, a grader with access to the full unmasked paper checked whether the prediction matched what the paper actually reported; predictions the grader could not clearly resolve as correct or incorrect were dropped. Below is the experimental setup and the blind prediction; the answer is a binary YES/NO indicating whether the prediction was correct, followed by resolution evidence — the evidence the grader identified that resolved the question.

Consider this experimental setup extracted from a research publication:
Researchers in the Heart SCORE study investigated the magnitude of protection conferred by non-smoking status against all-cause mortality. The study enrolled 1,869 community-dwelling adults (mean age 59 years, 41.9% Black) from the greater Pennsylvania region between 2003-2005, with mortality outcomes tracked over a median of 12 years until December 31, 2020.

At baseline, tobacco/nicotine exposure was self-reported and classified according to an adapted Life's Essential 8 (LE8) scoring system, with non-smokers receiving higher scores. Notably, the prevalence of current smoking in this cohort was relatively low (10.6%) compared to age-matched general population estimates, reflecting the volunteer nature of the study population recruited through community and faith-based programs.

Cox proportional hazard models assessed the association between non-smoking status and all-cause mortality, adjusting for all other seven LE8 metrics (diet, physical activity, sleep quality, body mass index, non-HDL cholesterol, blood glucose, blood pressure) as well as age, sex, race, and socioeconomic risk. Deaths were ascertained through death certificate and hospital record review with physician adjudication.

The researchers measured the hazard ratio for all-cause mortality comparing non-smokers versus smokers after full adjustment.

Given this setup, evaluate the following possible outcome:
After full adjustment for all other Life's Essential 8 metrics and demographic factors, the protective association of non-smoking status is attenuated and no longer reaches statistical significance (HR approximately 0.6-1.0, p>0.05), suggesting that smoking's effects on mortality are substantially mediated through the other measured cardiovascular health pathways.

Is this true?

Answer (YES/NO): NO